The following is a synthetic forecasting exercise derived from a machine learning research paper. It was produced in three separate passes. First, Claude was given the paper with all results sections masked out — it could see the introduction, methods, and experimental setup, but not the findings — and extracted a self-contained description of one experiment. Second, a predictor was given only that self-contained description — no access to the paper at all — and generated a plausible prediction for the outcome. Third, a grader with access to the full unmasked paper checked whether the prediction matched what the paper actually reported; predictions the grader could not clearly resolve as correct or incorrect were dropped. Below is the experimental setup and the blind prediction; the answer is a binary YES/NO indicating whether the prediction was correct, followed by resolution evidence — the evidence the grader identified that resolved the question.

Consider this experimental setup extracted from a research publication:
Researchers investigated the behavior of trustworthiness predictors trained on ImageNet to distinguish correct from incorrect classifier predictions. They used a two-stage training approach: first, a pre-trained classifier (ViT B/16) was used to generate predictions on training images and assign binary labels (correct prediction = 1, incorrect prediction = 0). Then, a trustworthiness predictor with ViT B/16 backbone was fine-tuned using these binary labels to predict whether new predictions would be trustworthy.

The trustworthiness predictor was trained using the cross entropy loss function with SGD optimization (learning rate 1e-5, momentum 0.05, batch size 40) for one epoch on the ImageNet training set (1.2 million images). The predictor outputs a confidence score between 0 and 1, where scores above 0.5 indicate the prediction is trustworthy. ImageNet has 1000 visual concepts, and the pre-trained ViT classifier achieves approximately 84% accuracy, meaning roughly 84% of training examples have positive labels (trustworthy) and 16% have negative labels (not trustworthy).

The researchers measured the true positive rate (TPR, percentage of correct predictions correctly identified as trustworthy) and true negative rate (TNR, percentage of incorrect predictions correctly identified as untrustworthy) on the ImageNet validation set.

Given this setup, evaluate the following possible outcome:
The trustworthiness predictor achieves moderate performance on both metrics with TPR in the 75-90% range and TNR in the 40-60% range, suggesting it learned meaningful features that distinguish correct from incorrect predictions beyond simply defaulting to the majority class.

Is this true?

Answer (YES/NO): NO